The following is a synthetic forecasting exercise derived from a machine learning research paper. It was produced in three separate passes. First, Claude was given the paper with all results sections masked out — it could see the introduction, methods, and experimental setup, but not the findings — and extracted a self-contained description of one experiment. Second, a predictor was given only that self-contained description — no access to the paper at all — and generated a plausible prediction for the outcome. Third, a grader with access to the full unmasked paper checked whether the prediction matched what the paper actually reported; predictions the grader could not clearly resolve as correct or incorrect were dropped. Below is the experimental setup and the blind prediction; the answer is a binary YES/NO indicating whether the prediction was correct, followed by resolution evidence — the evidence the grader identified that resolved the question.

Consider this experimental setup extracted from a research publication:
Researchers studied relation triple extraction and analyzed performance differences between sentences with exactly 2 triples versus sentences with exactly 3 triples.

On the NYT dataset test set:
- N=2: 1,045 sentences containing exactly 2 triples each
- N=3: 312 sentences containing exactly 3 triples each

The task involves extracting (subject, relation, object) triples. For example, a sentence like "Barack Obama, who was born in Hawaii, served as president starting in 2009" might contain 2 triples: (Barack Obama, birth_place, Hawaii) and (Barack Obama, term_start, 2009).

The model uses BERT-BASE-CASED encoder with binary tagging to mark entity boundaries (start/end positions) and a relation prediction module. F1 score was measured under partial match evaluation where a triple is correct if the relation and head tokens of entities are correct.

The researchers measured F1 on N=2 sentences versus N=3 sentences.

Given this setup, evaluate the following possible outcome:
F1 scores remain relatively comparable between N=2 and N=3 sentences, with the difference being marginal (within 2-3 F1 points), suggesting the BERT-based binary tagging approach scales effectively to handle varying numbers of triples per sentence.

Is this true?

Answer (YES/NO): YES